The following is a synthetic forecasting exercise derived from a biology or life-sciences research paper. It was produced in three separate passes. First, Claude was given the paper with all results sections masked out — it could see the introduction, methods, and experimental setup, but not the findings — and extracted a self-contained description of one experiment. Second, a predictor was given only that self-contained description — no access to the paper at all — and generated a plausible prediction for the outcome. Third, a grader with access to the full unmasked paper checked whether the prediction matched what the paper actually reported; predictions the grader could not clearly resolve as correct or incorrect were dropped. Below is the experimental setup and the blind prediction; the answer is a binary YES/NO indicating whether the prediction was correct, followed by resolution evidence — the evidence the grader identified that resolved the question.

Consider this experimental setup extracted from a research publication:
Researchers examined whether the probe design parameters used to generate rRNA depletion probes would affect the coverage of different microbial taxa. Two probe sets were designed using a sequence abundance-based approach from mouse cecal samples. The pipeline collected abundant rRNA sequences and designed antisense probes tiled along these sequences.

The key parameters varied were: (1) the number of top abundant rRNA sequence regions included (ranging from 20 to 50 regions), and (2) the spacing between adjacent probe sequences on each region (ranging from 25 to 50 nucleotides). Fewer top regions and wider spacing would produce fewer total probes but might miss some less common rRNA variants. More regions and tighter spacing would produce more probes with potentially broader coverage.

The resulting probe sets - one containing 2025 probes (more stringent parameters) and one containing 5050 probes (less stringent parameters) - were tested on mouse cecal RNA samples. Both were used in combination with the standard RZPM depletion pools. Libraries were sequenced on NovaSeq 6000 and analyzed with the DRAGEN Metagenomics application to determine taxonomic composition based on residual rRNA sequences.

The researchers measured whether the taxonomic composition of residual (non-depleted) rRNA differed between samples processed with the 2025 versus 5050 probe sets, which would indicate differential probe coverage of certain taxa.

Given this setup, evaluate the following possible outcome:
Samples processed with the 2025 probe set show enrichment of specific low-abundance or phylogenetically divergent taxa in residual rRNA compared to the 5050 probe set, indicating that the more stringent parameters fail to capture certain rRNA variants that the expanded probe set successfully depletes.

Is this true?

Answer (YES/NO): NO